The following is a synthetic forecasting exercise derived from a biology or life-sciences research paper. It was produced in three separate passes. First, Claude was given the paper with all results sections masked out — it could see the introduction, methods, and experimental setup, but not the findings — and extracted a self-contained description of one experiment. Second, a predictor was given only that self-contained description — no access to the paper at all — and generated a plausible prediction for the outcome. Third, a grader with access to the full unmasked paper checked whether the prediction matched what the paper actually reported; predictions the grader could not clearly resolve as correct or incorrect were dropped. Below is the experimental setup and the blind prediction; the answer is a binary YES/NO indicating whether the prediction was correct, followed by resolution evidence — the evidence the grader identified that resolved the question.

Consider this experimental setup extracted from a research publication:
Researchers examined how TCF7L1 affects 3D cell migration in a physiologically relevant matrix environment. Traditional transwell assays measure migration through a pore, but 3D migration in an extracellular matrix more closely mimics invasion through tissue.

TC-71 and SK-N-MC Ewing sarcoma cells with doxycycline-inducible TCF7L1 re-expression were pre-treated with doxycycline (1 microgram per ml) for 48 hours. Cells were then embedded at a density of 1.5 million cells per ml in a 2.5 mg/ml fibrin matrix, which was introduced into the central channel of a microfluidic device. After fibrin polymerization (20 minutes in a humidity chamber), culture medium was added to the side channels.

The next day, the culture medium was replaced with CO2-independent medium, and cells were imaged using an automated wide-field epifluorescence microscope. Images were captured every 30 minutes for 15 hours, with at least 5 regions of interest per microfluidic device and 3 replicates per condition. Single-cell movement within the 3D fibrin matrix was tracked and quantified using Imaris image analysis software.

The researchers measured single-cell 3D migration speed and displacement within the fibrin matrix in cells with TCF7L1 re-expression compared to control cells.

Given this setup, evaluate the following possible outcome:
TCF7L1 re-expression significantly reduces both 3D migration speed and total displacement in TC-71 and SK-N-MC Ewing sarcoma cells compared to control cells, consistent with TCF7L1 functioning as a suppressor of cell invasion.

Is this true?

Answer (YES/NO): YES